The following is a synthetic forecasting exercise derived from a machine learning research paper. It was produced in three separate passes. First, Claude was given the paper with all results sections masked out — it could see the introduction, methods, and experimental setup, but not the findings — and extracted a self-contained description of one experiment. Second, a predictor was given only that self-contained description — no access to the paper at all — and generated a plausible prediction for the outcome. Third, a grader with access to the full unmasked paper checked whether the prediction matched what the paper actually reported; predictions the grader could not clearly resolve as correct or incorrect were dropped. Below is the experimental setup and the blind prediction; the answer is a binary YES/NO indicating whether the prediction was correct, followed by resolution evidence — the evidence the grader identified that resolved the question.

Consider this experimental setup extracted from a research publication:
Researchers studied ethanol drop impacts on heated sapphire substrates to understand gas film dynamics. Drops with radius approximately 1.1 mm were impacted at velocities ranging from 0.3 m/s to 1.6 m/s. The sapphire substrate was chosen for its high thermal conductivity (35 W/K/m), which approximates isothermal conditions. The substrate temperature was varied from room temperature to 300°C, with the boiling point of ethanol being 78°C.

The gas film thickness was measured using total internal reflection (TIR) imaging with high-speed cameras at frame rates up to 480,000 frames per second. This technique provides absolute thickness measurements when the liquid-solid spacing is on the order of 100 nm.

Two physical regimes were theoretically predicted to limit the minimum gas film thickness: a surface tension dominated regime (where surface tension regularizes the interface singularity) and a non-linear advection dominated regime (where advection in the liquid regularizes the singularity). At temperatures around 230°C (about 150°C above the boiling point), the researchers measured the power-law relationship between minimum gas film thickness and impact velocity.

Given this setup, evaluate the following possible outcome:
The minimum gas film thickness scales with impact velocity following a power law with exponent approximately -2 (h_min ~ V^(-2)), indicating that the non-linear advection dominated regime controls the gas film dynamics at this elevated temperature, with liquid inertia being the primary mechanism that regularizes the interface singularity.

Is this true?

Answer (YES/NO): NO